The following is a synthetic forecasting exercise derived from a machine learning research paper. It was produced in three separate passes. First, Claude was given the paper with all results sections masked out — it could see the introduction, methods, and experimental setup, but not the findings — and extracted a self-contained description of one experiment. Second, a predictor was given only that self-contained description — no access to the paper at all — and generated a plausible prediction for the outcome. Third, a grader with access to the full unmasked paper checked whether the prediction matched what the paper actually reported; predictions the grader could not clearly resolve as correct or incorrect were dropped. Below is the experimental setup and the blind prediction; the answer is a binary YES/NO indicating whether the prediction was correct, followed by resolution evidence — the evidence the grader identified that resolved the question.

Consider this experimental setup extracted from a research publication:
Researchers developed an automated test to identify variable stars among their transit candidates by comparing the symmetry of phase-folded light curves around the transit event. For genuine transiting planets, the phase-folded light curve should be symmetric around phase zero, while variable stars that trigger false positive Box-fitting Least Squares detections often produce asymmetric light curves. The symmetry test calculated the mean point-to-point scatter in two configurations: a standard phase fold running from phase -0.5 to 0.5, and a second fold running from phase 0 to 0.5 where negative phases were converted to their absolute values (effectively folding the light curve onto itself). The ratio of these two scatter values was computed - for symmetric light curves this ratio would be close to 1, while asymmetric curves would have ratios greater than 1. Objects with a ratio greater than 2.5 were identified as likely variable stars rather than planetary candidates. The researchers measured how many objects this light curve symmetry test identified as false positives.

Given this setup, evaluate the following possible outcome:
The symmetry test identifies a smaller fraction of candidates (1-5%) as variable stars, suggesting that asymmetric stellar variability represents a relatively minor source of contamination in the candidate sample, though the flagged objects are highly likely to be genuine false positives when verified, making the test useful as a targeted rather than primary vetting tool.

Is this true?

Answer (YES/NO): NO